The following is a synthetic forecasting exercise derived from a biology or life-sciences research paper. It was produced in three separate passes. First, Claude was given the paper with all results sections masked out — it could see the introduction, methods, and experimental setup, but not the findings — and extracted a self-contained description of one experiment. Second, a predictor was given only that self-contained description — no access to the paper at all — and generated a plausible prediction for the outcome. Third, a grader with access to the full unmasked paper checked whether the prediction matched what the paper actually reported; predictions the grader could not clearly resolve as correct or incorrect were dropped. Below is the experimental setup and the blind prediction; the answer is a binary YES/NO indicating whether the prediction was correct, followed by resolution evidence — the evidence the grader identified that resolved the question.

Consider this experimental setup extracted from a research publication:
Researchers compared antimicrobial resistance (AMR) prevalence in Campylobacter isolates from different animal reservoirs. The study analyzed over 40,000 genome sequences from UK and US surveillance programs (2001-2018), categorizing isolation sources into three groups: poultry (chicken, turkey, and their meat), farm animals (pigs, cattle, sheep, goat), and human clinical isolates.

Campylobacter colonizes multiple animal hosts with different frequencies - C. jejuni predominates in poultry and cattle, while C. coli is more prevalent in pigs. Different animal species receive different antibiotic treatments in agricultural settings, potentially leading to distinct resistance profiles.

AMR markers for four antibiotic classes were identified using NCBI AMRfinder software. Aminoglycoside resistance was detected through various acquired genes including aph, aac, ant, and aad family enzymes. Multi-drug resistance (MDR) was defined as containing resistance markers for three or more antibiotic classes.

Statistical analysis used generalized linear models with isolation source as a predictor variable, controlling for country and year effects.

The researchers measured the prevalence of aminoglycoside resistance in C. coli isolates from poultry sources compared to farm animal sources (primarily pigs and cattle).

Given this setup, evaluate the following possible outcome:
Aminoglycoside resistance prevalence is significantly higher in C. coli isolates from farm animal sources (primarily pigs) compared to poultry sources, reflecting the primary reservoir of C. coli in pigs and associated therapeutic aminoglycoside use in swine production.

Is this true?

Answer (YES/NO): NO